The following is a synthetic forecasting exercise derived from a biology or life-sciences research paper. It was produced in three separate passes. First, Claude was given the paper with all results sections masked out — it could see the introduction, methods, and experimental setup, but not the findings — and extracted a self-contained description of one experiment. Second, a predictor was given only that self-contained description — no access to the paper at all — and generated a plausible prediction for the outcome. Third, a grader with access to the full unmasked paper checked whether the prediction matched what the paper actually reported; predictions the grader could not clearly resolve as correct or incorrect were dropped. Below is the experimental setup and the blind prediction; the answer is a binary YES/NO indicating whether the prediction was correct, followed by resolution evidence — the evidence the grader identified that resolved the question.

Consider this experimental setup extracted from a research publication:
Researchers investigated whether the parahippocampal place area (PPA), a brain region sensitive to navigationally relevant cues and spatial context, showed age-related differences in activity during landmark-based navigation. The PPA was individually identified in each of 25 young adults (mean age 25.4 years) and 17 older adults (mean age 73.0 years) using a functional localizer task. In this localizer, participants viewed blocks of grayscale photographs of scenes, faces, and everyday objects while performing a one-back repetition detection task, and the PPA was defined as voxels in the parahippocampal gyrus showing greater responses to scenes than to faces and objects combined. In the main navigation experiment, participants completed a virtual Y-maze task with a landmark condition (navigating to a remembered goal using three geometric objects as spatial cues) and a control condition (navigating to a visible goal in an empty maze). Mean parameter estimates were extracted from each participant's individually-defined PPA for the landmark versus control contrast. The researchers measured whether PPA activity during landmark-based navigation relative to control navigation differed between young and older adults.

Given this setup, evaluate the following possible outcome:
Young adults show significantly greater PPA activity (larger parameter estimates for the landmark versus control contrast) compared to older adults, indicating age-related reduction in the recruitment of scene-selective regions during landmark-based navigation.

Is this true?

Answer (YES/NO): NO